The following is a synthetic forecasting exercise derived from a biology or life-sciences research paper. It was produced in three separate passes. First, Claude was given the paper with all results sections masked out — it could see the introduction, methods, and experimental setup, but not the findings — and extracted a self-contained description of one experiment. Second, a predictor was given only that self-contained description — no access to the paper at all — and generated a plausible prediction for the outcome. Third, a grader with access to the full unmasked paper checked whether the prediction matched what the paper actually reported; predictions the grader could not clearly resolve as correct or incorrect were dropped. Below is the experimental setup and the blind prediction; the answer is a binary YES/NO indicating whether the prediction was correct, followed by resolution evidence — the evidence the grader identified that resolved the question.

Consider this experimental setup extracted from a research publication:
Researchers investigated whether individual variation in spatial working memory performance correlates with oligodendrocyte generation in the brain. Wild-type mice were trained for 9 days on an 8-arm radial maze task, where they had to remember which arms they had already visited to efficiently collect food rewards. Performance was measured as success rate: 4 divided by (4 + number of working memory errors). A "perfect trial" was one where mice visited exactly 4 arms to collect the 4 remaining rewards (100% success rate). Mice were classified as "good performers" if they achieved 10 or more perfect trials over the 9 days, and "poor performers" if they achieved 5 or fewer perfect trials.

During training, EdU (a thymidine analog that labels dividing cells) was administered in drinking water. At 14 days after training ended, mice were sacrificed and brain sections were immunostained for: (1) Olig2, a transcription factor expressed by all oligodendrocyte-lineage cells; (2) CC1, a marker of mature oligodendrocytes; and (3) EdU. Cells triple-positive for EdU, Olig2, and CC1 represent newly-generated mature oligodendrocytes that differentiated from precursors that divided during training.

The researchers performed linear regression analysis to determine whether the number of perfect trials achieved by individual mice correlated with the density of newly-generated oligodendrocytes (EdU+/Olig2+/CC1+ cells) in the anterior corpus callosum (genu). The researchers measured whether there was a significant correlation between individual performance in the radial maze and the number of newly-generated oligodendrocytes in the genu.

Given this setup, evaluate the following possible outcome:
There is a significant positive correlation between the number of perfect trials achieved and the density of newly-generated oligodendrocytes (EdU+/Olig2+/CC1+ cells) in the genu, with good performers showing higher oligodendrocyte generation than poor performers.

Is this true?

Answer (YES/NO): NO